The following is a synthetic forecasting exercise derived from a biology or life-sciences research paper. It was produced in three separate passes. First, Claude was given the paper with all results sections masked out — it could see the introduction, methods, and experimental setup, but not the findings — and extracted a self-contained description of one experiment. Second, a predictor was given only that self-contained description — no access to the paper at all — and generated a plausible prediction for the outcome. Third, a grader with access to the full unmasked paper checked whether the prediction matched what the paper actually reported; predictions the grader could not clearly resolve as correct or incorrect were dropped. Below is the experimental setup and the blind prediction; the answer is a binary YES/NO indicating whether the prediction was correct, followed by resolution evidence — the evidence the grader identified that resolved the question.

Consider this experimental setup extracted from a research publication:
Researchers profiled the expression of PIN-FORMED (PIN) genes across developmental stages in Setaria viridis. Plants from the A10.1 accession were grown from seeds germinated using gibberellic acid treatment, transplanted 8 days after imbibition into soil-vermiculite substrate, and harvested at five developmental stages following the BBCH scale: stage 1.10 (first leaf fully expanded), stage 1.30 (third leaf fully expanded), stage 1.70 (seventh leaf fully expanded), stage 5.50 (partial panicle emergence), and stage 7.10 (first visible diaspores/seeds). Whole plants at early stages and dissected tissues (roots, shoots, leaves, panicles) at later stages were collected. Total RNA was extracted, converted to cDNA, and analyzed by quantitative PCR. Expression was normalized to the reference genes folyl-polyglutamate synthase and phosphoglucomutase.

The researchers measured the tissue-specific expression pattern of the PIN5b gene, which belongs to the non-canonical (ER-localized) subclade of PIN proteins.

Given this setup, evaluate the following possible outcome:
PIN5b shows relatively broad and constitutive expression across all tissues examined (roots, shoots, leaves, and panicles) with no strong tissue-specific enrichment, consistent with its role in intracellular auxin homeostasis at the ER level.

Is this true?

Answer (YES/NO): NO